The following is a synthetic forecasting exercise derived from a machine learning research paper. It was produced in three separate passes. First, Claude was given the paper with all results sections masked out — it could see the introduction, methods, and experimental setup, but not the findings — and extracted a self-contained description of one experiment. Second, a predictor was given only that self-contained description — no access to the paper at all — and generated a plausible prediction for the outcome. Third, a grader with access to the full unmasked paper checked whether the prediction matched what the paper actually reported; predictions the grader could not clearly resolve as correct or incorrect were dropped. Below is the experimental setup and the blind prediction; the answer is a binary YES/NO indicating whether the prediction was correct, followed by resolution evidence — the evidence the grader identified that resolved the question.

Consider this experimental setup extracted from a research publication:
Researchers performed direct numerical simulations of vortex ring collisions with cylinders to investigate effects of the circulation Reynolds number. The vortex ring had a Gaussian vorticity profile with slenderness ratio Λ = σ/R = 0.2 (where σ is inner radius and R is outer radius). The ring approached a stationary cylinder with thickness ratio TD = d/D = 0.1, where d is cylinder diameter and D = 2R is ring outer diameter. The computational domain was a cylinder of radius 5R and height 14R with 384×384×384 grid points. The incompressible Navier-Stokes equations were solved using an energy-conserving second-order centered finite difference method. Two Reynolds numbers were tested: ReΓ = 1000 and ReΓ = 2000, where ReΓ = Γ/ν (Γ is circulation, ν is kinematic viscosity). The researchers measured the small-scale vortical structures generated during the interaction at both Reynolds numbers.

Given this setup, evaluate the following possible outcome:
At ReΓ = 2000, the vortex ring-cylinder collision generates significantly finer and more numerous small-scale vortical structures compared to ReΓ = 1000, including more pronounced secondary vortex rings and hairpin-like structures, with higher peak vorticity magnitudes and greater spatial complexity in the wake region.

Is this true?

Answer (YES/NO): NO